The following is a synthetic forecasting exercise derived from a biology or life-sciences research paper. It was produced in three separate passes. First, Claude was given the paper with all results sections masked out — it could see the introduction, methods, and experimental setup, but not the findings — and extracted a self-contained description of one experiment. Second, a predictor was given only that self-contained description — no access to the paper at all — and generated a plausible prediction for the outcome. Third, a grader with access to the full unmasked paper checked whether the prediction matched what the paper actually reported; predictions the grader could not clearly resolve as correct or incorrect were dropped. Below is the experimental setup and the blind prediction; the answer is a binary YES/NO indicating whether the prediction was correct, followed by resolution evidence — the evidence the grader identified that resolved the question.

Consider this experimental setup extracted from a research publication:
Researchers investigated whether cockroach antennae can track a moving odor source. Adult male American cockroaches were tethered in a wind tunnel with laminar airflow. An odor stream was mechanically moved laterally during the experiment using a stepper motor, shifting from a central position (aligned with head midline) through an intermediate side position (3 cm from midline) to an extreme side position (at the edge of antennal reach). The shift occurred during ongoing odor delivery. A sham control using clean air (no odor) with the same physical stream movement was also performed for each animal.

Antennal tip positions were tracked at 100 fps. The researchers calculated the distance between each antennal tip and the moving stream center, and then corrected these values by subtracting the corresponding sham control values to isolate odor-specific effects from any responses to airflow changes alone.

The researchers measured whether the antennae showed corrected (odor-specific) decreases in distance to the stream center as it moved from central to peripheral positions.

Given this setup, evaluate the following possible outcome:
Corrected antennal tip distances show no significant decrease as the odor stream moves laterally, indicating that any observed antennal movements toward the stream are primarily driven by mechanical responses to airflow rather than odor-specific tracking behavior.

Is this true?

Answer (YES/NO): NO